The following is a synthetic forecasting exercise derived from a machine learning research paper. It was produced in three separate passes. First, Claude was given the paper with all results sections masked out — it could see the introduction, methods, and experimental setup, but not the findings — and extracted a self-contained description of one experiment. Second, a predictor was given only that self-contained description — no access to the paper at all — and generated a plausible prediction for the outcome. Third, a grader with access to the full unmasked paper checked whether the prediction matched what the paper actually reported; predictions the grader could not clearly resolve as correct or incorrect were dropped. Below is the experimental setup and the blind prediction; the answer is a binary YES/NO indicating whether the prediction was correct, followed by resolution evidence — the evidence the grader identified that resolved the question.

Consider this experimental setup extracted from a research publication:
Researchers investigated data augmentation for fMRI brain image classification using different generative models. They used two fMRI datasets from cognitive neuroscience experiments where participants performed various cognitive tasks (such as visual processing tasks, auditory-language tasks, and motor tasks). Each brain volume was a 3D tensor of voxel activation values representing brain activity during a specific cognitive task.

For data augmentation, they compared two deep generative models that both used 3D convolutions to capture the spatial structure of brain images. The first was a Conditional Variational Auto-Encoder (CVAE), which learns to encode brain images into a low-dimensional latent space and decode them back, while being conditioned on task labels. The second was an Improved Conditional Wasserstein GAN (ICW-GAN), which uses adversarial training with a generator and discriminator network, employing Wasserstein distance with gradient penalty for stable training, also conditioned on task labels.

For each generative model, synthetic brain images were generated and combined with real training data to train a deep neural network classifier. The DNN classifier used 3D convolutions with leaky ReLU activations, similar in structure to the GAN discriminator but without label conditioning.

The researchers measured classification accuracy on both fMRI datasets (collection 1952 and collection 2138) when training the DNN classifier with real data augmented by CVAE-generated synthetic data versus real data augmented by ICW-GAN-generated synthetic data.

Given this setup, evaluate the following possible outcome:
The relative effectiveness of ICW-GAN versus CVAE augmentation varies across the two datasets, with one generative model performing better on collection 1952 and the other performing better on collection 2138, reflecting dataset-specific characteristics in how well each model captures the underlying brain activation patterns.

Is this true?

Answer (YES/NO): YES